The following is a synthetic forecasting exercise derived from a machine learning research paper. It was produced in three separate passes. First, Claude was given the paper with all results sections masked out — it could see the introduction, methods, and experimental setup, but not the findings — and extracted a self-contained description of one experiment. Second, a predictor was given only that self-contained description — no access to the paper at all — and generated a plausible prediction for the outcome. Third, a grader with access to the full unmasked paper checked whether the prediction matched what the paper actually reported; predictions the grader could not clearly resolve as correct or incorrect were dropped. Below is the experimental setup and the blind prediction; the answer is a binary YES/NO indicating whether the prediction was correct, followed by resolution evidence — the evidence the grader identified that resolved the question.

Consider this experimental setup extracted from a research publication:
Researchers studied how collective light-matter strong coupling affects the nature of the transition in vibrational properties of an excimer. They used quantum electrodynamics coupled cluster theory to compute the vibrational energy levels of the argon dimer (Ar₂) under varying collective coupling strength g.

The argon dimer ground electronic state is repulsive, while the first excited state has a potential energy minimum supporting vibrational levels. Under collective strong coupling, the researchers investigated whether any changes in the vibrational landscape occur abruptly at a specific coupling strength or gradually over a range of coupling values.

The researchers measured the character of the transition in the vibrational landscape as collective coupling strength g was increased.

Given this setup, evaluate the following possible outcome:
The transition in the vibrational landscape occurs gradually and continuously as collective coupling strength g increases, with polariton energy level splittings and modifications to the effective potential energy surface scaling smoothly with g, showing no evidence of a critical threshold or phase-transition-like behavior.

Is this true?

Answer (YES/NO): NO